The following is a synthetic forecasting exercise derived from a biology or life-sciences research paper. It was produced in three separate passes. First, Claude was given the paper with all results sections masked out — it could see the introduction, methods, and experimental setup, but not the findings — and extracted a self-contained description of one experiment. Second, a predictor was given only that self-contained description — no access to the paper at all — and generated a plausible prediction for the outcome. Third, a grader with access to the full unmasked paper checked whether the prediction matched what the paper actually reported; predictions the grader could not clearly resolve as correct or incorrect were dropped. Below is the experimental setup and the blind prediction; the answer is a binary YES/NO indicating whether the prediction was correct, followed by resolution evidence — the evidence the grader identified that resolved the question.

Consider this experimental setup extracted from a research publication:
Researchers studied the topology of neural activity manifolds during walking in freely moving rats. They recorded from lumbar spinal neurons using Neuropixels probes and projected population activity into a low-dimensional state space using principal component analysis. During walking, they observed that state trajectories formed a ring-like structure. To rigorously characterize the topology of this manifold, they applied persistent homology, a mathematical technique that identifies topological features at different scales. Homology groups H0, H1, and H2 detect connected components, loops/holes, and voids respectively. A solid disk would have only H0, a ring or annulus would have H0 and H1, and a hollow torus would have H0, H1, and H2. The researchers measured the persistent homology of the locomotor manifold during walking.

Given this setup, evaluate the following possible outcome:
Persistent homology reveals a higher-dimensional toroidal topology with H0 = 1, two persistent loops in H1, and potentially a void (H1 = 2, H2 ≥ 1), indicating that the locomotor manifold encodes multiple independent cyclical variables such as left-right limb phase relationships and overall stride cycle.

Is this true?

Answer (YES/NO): NO